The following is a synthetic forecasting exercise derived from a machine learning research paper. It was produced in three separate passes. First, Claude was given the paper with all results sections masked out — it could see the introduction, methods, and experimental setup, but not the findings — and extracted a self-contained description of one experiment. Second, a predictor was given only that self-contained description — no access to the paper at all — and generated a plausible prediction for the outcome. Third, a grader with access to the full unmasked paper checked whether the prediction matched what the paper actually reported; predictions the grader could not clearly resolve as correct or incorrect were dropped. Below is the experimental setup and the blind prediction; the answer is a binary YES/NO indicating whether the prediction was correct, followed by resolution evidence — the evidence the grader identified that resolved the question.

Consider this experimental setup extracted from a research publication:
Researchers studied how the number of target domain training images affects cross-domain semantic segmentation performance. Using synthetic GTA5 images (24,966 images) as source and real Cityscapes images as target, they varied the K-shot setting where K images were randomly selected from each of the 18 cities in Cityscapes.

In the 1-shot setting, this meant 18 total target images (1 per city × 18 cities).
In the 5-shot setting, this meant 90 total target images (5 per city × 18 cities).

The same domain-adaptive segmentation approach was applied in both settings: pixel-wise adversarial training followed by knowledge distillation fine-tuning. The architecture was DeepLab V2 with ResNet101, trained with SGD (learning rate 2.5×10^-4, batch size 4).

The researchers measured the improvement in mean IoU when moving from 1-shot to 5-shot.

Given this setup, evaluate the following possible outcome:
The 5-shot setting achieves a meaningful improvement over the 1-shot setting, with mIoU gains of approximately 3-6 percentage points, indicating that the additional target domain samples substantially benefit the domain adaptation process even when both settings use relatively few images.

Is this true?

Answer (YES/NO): YES